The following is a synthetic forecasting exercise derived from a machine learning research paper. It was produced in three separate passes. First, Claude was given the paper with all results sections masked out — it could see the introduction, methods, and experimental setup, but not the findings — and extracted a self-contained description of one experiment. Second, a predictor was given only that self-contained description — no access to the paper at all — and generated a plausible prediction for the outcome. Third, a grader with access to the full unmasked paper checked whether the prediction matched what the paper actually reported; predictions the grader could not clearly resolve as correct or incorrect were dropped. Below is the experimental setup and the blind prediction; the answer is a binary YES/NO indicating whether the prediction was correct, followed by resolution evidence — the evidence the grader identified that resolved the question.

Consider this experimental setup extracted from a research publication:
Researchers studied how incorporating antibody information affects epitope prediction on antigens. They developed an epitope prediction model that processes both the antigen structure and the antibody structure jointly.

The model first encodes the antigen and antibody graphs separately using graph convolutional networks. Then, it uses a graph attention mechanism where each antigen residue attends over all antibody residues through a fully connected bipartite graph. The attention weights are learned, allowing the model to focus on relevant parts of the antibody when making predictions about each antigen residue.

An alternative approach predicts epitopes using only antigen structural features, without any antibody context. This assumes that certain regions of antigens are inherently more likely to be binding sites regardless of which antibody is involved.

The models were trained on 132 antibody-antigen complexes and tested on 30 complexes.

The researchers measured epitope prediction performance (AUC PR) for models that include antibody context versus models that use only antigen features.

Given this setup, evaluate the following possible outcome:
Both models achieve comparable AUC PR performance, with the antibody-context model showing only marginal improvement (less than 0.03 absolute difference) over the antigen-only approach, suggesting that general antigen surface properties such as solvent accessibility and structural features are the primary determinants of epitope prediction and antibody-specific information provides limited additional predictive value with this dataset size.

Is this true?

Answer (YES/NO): NO